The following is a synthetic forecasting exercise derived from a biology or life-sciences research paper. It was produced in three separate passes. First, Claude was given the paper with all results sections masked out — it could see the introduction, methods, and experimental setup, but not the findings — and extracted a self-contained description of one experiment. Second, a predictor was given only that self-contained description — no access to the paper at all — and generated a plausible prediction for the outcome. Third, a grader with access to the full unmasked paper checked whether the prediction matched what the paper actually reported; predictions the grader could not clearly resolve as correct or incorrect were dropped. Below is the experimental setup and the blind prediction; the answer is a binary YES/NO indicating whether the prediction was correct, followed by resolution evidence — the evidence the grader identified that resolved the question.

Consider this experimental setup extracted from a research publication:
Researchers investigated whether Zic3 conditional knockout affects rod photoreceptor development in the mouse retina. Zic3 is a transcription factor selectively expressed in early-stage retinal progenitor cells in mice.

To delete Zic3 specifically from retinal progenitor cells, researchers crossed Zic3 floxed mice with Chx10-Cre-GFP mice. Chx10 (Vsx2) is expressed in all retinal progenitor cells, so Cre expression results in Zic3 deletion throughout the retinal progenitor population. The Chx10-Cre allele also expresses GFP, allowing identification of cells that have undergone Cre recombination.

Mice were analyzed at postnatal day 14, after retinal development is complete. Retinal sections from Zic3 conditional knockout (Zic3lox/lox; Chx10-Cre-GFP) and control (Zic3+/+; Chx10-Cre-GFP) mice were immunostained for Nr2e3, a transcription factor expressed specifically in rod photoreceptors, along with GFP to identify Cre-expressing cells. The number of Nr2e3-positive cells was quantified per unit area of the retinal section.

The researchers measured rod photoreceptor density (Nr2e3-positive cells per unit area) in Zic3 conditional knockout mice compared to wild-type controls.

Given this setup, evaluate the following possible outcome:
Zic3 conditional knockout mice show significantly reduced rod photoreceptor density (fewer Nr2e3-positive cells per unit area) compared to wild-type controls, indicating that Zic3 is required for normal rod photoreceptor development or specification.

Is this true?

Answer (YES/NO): NO